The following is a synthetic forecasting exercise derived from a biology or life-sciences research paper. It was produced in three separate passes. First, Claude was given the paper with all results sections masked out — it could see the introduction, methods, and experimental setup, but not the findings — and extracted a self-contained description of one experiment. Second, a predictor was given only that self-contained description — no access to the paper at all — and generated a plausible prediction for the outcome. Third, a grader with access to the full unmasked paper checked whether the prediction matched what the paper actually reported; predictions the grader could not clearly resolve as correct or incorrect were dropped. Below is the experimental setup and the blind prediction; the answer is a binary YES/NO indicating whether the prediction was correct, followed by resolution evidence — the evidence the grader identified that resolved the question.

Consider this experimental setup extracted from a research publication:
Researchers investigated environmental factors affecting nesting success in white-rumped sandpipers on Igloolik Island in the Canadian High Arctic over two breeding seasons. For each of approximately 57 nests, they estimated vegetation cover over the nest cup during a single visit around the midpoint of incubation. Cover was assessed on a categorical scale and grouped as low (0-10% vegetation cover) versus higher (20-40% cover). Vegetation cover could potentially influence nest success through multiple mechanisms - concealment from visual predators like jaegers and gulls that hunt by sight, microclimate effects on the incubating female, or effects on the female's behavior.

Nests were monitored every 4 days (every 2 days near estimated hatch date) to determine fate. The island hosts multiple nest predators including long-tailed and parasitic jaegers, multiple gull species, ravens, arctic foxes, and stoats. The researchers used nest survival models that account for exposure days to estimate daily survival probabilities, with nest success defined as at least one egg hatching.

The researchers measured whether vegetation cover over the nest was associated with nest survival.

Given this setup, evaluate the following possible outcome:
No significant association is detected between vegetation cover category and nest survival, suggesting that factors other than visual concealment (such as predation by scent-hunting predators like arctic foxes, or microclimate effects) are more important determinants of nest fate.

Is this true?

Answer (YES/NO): YES